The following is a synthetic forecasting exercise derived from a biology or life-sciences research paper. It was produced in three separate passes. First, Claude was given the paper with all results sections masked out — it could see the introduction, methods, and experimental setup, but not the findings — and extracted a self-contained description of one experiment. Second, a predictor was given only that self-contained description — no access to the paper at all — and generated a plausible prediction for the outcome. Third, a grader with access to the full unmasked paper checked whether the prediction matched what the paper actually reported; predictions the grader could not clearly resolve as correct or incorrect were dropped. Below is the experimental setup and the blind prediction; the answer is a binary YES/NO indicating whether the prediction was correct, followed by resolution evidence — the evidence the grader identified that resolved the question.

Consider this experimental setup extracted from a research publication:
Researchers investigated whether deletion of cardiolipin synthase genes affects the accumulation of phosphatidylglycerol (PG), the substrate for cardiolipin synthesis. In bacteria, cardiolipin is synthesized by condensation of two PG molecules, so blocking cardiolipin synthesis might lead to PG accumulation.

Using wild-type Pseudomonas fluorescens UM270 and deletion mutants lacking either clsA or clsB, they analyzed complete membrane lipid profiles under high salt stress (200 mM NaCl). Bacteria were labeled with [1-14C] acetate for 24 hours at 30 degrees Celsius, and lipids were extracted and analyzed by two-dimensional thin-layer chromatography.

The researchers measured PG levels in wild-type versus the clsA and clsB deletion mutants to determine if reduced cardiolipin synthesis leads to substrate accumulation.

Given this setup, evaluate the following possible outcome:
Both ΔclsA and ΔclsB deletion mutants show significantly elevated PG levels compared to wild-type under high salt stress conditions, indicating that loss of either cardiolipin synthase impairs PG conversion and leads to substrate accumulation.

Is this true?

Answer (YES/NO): YES